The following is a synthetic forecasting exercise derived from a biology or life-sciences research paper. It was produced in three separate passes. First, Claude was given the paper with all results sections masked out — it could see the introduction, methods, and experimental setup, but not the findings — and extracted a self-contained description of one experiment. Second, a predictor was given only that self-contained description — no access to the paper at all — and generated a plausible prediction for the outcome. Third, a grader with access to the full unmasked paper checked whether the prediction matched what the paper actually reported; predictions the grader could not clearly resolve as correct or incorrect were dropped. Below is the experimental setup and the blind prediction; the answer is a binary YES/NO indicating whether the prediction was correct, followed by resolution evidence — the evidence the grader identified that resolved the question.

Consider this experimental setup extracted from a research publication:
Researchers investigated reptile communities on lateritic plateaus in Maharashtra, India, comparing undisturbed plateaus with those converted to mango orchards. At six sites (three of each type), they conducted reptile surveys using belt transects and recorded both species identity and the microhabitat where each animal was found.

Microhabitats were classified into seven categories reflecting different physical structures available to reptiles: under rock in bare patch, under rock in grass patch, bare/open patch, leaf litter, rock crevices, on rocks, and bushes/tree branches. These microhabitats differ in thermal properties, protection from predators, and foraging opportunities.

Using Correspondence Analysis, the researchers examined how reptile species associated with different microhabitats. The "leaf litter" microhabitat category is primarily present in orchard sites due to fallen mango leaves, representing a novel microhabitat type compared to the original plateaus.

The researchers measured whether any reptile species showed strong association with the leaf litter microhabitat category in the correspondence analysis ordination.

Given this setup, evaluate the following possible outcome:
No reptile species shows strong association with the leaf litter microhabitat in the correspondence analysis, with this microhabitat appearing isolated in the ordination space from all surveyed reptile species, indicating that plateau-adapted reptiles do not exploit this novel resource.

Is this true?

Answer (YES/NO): NO